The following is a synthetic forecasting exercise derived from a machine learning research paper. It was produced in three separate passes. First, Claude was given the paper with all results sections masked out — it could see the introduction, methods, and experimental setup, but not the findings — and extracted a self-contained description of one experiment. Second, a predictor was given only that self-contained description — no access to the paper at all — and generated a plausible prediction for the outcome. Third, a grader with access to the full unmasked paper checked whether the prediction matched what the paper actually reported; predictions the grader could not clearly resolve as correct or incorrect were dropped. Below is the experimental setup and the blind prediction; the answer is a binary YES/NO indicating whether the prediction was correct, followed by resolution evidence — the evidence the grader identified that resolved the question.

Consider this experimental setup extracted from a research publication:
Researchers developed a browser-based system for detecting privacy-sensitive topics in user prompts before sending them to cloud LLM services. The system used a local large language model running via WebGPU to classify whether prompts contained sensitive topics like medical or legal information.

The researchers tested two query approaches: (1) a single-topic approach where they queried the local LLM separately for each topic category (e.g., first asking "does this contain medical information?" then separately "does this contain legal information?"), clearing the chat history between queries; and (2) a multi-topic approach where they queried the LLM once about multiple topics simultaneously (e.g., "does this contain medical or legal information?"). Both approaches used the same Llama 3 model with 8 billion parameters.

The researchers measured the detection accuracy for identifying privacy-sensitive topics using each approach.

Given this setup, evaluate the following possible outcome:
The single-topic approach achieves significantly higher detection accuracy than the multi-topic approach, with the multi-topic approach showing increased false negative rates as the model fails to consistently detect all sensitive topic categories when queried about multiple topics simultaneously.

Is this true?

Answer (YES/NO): YES